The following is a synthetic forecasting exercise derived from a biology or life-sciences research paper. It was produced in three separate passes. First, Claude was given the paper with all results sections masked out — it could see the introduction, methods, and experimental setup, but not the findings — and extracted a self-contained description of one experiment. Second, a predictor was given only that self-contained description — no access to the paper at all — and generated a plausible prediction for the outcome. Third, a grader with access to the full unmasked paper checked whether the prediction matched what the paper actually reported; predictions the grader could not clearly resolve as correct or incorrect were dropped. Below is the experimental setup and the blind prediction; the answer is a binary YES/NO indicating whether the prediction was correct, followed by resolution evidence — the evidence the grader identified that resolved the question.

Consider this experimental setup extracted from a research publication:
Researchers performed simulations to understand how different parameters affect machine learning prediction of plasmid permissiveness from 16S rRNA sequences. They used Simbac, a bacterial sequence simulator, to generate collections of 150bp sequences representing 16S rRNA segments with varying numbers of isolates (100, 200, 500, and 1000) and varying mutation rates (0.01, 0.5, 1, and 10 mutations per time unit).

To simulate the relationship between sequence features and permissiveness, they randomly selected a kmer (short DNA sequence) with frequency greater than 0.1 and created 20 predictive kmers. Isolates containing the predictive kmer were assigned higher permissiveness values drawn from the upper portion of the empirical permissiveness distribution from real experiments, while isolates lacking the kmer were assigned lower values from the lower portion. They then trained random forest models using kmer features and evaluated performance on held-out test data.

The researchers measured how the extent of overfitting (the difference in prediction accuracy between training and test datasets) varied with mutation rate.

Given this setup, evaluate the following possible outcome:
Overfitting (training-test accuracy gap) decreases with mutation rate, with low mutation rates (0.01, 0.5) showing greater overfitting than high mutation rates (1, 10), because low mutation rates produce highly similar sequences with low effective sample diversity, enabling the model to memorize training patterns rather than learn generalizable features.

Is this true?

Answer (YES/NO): NO